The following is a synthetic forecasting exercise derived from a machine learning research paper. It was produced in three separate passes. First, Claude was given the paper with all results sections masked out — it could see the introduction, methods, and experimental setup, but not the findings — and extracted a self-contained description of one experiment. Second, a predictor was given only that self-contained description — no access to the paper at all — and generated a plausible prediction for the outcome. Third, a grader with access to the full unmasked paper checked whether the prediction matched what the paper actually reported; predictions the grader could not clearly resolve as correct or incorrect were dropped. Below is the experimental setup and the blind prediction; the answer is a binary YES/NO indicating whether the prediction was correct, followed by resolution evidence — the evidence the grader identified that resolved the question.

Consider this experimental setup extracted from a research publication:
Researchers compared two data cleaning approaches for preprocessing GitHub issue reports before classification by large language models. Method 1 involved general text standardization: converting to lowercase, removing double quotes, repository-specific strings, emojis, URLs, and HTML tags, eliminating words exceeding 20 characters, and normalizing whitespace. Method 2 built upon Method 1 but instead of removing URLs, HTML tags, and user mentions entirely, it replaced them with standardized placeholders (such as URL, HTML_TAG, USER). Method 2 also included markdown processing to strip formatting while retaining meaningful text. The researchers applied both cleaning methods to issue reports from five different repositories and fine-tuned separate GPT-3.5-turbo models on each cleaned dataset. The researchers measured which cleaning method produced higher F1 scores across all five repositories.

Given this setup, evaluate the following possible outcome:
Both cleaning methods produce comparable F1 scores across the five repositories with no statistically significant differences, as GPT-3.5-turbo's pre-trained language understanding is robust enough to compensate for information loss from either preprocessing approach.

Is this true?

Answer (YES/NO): NO